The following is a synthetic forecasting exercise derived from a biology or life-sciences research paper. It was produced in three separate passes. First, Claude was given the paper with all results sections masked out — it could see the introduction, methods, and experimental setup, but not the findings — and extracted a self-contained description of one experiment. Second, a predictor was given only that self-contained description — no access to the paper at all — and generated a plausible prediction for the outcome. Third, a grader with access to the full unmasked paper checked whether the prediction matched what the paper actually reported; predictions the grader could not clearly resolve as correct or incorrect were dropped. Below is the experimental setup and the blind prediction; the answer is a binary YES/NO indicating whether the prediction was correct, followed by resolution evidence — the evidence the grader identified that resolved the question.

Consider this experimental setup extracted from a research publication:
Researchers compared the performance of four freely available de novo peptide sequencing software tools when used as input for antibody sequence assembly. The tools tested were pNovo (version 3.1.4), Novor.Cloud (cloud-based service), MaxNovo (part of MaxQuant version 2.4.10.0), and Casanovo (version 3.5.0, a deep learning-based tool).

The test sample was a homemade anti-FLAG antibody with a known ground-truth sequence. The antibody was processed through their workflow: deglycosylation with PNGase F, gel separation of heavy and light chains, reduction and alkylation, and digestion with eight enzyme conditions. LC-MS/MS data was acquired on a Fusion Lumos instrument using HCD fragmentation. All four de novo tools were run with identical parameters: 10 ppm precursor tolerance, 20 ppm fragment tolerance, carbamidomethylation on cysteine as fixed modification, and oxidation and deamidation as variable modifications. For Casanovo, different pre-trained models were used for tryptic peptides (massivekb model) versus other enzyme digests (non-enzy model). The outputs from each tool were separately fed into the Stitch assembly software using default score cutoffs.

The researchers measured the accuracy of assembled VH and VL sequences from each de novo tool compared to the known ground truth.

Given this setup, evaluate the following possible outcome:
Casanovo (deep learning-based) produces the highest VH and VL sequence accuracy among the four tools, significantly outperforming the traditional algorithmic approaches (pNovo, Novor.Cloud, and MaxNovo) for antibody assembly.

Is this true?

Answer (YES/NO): NO